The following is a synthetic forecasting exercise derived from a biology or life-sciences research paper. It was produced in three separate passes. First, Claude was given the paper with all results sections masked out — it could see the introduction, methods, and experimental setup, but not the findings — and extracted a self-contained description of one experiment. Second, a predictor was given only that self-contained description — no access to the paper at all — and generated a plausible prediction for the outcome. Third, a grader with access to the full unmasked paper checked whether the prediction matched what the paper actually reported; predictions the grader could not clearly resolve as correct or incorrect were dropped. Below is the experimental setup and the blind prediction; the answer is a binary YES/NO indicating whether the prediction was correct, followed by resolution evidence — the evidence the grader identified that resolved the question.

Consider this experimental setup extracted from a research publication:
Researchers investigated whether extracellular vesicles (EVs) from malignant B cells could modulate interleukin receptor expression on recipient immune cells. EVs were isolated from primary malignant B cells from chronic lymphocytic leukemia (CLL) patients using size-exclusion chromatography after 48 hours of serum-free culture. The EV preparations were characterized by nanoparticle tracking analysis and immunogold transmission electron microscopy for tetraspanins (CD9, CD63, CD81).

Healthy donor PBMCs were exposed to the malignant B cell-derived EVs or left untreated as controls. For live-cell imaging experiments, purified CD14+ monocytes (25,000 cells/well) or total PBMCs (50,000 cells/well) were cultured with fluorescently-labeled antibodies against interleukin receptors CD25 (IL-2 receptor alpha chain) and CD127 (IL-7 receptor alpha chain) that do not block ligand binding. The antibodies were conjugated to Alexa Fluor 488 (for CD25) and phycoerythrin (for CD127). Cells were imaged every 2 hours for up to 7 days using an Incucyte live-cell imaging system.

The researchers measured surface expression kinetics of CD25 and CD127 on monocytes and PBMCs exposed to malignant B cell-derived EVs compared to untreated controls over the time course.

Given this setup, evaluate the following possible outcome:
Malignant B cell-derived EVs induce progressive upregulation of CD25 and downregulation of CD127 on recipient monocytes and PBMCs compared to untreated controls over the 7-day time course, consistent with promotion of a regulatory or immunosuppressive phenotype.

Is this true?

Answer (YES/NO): NO